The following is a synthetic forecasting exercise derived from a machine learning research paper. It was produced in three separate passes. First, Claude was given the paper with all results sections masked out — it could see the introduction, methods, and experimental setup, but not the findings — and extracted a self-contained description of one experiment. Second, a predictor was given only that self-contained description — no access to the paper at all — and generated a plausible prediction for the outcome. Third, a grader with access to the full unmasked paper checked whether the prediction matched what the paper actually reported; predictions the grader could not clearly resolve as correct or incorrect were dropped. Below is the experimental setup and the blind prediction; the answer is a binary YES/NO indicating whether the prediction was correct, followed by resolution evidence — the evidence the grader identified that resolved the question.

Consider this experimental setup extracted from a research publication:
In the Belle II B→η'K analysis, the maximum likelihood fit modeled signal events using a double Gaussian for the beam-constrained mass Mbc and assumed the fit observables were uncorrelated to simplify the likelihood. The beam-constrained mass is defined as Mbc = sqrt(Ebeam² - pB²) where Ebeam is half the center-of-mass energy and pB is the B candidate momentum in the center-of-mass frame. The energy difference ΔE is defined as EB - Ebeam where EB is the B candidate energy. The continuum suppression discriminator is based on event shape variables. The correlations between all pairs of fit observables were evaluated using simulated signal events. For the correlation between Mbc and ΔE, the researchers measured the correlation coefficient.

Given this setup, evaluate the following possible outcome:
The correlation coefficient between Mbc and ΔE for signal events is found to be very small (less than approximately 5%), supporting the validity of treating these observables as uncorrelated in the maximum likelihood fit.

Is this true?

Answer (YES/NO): NO